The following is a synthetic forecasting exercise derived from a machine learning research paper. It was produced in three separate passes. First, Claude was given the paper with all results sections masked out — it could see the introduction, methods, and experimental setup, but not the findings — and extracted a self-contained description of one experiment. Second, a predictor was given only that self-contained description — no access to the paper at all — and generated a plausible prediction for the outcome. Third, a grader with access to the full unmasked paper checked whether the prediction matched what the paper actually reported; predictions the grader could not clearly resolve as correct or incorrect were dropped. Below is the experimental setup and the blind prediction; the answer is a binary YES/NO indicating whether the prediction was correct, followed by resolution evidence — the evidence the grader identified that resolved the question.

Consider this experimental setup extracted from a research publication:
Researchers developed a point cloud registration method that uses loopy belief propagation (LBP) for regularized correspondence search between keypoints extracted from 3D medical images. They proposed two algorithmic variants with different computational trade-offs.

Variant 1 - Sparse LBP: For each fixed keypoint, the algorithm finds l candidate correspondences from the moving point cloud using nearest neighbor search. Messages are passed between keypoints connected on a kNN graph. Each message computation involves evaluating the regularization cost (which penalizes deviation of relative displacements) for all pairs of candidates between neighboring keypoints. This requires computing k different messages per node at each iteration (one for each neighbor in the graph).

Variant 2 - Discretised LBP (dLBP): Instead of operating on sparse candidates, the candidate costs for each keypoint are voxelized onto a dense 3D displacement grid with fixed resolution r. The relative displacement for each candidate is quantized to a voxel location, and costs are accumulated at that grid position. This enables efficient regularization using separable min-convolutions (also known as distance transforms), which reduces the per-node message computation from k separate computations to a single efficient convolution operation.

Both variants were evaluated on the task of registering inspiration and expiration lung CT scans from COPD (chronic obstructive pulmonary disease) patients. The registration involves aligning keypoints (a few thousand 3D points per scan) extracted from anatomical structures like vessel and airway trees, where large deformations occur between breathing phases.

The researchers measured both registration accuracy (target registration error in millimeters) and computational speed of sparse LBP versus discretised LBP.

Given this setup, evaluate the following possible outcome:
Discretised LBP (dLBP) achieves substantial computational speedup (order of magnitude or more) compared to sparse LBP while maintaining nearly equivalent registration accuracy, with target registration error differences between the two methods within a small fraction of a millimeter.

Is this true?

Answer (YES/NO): NO